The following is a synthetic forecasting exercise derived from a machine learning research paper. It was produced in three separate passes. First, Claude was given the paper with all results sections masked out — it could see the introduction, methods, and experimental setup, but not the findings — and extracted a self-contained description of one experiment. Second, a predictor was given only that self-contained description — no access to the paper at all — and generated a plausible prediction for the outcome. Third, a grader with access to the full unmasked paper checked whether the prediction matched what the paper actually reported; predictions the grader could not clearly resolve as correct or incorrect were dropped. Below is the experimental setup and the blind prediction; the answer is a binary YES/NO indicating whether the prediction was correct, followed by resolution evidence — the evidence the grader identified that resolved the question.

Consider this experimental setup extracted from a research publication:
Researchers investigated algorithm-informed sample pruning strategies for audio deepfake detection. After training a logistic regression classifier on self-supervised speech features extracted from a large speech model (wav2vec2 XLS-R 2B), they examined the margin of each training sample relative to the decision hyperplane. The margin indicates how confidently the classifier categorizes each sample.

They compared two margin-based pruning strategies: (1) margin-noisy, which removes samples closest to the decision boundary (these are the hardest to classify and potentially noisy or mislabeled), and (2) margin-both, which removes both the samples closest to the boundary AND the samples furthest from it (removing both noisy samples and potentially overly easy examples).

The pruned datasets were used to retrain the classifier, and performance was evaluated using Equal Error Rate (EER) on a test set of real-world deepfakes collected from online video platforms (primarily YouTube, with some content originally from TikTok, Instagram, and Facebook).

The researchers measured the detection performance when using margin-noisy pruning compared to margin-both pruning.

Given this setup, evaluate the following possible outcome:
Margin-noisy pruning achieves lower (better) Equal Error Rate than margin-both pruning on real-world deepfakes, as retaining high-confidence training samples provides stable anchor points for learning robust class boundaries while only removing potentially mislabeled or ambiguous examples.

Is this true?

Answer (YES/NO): NO